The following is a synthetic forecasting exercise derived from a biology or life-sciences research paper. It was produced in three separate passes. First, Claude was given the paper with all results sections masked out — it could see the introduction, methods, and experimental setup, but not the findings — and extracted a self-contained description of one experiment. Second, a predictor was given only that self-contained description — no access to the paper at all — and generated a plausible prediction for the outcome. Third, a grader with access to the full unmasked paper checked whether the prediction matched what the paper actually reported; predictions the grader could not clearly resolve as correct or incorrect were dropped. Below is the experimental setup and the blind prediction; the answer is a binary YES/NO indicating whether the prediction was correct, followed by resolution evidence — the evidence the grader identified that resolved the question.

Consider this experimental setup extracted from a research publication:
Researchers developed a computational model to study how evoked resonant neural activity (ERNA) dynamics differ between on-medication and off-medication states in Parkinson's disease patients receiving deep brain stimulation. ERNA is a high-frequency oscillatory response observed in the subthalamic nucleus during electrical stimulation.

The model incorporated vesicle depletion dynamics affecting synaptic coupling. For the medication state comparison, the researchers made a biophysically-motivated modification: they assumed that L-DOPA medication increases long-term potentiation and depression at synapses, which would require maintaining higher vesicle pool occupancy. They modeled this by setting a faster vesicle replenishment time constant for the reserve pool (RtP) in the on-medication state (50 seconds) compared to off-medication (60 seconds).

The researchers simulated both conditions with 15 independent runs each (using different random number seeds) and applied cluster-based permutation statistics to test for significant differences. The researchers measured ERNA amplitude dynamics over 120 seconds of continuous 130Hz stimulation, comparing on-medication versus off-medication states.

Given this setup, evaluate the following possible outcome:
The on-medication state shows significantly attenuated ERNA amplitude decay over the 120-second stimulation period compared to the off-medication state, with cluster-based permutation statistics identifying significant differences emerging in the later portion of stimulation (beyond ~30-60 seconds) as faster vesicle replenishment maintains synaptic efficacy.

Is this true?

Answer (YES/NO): NO